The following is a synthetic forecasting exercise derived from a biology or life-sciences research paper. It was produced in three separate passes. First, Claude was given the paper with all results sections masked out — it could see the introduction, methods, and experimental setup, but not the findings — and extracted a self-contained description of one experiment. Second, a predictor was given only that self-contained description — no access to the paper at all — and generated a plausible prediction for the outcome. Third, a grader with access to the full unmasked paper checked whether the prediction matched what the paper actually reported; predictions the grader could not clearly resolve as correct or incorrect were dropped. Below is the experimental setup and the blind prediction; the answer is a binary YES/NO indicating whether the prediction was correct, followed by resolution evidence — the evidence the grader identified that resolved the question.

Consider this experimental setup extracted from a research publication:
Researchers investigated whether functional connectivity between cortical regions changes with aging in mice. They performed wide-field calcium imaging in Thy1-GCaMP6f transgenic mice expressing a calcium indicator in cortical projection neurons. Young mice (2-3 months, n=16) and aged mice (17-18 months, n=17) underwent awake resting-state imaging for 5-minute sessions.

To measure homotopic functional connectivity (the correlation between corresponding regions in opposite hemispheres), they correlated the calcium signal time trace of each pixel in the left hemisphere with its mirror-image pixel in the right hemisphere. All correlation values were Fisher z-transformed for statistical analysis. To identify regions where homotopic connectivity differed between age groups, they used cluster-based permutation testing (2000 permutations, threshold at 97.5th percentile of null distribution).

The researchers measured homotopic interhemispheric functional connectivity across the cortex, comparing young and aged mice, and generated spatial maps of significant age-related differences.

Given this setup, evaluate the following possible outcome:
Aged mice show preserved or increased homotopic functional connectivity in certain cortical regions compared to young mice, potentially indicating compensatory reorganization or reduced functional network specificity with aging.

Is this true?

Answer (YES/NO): NO